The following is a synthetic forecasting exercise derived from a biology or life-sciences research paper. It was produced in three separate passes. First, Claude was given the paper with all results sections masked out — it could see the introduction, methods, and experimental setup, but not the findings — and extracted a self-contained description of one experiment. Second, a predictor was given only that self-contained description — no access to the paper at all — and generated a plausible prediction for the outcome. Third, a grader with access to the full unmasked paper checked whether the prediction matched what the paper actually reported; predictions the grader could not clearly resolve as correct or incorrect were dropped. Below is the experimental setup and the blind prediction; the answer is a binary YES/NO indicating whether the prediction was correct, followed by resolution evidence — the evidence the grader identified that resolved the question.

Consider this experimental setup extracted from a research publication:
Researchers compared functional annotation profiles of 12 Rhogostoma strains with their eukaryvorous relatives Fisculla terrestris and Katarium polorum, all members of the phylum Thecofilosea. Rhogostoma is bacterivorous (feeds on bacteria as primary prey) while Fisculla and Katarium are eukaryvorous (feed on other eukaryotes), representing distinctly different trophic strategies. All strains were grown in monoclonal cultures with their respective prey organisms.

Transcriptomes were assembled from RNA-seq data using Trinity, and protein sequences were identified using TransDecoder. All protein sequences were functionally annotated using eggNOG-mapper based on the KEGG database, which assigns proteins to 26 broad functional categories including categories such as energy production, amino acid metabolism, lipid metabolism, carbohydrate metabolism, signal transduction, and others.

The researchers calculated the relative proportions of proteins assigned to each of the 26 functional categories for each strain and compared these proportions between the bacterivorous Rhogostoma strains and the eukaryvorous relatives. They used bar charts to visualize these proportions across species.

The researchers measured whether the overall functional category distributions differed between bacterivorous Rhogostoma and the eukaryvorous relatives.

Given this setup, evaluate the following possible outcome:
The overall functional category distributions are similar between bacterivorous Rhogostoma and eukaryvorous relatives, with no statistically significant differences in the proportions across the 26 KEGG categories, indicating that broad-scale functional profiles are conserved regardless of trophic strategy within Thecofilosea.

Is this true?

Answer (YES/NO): NO